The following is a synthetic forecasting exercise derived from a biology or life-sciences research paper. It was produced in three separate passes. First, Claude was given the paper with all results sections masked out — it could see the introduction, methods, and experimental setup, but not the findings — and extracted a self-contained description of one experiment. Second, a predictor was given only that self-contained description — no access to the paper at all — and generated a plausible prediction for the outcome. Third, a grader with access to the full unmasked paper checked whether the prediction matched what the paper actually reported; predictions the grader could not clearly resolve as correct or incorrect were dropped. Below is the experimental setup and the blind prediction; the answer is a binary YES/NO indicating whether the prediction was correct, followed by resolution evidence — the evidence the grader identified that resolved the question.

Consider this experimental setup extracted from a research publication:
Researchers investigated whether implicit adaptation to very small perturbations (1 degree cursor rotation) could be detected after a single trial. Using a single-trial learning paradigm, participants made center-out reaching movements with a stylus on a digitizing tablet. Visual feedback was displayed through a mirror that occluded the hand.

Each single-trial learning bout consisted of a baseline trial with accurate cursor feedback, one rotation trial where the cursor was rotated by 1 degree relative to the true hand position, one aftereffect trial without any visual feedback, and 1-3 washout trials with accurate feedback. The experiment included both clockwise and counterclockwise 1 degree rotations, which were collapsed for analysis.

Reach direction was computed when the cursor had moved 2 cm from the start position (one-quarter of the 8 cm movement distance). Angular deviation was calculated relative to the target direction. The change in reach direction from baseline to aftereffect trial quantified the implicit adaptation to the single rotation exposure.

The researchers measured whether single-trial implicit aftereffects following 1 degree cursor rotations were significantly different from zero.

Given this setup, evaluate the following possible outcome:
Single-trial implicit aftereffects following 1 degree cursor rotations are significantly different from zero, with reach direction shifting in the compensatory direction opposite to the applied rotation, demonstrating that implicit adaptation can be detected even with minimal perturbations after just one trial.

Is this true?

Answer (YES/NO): YES